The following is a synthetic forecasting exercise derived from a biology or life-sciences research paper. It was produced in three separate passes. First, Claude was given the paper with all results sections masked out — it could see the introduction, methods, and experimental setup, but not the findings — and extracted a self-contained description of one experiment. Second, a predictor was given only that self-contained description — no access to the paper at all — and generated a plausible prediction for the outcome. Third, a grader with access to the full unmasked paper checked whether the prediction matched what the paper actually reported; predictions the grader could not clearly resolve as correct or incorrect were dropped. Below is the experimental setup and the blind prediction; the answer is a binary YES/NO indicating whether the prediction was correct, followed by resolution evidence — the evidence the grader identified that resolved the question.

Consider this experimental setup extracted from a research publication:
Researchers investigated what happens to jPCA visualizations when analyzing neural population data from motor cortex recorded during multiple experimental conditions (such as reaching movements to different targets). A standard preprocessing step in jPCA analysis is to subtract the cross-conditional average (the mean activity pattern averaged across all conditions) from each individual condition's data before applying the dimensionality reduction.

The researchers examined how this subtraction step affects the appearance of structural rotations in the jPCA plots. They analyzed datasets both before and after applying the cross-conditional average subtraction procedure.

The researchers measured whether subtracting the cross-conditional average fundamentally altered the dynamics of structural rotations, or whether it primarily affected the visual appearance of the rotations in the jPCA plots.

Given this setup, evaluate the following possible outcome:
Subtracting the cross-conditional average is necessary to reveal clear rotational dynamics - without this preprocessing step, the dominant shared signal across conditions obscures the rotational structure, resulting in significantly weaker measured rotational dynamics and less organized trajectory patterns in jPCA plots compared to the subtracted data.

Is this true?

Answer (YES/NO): NO